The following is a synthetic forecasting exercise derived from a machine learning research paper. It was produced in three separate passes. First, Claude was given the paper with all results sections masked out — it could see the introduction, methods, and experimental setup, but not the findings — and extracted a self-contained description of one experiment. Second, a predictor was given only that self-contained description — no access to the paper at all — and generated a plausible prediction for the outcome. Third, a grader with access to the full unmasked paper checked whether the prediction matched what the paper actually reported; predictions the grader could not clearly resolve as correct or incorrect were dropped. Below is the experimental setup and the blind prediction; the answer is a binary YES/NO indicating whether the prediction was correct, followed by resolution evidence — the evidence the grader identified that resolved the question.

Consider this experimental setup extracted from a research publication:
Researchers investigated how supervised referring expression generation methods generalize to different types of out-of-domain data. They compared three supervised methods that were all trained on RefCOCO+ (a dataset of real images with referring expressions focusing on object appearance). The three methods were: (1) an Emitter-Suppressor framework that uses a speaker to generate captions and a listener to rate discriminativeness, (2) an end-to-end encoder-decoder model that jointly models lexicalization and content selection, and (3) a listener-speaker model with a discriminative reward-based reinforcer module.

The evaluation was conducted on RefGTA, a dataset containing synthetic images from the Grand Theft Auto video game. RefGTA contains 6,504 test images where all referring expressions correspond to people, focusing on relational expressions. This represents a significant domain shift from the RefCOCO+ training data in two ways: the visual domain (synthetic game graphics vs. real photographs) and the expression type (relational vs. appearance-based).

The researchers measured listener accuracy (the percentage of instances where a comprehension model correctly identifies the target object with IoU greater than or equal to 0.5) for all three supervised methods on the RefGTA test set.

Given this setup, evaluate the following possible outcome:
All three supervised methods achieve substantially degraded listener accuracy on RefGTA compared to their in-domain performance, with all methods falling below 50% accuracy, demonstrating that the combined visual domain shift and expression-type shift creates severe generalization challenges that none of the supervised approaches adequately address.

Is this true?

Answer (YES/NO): NO